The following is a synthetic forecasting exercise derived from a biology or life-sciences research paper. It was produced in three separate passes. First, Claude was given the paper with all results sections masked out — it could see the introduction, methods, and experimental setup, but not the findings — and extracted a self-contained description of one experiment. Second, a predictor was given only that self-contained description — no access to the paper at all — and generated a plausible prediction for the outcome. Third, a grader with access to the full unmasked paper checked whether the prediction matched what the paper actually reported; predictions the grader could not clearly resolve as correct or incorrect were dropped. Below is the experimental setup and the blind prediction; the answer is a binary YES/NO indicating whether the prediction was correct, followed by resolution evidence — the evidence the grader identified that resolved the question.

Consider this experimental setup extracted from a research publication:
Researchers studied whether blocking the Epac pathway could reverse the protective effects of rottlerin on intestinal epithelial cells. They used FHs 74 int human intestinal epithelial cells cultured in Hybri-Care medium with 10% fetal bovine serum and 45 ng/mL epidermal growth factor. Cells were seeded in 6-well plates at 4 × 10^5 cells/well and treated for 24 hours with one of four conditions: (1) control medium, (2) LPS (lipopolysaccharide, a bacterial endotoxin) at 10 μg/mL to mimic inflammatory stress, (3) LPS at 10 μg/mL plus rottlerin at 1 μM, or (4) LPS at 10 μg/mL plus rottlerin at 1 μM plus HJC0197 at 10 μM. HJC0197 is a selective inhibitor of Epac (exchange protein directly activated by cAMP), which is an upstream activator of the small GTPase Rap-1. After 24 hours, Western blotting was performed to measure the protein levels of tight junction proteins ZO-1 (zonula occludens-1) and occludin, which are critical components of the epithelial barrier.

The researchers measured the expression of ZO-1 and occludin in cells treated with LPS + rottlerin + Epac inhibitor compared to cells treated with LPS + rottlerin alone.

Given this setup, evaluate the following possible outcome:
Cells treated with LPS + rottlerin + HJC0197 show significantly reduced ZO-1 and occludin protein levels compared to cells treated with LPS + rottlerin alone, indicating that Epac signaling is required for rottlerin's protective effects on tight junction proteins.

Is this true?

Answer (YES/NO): YES